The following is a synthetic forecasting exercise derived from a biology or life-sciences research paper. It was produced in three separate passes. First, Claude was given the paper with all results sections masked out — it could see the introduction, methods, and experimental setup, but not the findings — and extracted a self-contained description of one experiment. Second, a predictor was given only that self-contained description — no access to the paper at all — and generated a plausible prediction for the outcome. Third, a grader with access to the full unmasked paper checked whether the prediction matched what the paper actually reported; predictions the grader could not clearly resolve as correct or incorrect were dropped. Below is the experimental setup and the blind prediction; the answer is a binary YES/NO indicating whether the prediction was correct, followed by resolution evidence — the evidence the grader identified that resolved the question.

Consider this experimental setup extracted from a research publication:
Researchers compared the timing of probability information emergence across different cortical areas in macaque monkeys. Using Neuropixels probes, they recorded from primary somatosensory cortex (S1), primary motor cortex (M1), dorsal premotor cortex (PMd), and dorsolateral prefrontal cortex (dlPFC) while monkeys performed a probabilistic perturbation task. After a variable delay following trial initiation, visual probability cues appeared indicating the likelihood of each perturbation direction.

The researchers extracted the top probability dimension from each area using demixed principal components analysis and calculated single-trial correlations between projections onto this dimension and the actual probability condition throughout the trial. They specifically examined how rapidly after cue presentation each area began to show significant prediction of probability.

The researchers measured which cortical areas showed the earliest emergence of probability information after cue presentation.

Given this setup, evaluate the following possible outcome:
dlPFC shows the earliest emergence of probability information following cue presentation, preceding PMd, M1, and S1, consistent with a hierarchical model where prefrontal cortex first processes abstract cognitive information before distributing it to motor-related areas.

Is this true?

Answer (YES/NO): NO